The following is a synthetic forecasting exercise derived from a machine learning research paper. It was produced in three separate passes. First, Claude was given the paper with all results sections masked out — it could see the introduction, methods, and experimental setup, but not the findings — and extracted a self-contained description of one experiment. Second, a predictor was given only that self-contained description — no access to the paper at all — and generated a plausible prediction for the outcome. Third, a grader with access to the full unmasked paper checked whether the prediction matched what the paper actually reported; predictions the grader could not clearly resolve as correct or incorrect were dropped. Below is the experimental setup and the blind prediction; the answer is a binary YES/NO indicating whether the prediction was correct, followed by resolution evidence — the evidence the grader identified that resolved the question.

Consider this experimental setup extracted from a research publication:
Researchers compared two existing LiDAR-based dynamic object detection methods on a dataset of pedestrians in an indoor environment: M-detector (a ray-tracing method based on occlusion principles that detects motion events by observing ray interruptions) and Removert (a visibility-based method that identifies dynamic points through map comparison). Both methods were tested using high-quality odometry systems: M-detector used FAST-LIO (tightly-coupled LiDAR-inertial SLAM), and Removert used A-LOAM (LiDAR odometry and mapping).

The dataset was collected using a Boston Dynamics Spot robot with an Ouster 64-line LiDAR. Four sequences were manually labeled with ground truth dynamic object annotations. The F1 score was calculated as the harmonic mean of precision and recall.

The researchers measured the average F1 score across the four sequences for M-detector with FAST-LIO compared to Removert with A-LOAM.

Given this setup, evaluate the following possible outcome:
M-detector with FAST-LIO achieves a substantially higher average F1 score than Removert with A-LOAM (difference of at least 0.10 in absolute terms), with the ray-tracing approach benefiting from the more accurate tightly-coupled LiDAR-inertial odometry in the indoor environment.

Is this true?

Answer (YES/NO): YES